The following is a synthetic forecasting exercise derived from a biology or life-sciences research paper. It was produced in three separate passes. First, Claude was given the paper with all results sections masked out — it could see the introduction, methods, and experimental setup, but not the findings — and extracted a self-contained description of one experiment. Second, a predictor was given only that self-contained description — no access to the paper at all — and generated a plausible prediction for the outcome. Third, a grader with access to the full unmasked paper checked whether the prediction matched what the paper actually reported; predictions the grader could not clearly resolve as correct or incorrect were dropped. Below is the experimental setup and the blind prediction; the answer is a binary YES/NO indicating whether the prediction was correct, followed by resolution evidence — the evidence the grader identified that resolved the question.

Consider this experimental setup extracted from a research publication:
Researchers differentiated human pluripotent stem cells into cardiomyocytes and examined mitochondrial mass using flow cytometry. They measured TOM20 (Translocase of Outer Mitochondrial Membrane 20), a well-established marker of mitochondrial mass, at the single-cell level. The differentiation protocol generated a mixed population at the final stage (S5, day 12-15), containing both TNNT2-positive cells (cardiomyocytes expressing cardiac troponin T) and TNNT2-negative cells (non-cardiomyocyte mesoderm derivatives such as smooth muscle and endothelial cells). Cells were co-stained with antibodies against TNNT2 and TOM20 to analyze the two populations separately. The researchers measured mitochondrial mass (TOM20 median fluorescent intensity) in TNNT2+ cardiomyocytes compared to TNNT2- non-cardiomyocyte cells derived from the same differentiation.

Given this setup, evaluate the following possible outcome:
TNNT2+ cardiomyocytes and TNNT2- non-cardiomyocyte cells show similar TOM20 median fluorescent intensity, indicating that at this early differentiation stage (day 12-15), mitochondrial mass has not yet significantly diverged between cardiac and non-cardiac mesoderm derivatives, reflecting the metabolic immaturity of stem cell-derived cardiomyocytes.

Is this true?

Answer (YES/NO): NO